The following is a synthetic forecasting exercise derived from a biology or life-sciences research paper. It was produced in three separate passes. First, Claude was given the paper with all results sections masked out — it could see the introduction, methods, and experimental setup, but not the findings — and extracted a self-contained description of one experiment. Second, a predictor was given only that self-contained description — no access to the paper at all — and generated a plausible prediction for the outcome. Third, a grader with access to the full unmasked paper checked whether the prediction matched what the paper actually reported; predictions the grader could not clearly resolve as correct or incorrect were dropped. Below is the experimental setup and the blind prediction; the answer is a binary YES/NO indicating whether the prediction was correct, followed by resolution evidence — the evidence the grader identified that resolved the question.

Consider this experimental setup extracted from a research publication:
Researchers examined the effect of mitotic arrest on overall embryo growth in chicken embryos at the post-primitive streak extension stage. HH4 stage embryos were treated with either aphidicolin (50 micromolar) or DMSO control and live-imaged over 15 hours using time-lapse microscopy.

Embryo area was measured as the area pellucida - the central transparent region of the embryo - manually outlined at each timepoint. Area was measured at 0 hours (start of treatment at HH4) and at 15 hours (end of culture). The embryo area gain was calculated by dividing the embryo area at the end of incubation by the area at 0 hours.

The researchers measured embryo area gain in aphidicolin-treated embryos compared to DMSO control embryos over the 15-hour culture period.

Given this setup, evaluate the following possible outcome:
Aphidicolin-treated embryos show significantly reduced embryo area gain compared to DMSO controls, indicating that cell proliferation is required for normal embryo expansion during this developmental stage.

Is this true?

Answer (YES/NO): YES